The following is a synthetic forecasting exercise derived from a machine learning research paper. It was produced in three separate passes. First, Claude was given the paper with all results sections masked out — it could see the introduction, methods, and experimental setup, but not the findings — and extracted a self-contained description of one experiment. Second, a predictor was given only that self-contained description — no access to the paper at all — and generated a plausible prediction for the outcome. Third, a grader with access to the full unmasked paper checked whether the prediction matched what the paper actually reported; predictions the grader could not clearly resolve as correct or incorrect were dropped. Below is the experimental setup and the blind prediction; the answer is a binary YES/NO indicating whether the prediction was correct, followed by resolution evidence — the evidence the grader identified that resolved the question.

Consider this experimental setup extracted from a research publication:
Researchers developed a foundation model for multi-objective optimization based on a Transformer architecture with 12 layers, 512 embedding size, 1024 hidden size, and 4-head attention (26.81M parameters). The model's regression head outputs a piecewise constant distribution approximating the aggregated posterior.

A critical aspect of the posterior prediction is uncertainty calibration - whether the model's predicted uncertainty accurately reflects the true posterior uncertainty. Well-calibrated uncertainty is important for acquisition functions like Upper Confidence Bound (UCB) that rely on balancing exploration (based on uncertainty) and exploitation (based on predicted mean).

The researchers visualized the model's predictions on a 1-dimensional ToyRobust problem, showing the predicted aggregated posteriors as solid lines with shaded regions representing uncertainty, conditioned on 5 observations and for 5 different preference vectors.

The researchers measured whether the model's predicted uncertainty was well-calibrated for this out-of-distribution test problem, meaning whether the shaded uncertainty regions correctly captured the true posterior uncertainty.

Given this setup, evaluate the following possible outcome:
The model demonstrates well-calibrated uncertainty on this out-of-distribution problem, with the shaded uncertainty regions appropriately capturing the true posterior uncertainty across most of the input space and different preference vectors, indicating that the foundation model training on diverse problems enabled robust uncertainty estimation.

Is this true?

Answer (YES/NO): YES